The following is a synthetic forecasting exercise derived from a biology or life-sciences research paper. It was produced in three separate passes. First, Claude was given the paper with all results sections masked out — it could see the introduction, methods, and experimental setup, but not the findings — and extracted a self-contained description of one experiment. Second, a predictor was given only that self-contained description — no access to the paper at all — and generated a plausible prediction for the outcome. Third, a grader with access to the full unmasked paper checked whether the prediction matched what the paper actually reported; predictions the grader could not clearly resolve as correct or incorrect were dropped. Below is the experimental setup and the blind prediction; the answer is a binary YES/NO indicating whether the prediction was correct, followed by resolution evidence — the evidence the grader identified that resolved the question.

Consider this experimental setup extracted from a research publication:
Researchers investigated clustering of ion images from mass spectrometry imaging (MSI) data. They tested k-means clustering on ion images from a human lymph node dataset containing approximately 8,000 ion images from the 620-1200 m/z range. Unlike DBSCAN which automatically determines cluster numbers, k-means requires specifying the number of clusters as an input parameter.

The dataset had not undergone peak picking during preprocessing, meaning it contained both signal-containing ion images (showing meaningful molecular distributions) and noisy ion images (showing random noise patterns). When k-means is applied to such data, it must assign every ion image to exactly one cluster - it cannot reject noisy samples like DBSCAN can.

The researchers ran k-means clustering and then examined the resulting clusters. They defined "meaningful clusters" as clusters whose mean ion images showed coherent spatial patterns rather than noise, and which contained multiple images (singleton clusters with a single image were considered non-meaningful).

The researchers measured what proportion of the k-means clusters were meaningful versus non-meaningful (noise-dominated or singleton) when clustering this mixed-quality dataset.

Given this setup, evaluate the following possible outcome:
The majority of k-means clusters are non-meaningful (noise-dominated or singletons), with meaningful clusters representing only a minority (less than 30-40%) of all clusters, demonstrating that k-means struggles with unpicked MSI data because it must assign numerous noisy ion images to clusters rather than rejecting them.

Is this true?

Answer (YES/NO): NO